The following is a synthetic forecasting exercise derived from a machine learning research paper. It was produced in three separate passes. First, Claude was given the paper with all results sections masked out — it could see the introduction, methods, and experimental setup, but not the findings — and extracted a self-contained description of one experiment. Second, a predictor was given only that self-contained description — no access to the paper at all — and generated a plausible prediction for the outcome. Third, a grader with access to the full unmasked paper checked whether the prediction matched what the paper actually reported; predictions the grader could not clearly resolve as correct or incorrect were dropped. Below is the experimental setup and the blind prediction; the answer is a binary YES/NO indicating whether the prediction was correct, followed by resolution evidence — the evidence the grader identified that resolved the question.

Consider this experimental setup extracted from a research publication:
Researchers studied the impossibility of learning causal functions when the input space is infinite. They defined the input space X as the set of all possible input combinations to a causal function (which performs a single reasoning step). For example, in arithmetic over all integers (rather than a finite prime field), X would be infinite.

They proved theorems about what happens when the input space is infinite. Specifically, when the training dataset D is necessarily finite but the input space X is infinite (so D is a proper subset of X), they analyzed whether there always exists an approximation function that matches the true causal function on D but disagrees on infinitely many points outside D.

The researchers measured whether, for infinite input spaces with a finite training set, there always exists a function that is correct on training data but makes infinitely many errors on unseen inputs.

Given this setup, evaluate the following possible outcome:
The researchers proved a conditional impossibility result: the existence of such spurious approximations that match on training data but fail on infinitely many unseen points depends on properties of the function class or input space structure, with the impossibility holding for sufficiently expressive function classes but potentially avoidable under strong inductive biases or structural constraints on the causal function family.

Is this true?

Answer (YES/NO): NO